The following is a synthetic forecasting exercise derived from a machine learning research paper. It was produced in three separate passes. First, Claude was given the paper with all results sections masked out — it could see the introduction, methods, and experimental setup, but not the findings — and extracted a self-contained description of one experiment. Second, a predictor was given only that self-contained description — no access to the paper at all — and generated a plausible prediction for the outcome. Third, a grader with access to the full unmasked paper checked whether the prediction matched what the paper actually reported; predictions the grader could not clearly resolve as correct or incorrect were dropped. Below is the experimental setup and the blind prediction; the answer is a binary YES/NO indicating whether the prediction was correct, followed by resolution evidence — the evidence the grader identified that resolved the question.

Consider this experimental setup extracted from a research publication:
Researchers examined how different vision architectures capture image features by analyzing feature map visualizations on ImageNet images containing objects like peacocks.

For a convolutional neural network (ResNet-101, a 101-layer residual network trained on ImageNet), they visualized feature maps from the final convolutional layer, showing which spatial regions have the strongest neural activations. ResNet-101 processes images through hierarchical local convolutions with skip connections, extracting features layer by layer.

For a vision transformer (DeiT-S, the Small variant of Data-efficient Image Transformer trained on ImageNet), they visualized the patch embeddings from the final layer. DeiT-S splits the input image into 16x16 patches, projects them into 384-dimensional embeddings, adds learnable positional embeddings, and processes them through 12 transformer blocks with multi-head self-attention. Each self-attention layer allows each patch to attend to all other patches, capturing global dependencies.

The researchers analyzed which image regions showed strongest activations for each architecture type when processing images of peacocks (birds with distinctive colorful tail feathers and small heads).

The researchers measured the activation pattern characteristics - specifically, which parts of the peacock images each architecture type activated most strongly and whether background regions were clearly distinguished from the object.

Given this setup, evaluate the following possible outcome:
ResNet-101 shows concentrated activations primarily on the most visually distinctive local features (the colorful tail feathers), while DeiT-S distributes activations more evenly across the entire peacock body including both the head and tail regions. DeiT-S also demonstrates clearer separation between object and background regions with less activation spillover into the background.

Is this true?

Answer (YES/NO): NO